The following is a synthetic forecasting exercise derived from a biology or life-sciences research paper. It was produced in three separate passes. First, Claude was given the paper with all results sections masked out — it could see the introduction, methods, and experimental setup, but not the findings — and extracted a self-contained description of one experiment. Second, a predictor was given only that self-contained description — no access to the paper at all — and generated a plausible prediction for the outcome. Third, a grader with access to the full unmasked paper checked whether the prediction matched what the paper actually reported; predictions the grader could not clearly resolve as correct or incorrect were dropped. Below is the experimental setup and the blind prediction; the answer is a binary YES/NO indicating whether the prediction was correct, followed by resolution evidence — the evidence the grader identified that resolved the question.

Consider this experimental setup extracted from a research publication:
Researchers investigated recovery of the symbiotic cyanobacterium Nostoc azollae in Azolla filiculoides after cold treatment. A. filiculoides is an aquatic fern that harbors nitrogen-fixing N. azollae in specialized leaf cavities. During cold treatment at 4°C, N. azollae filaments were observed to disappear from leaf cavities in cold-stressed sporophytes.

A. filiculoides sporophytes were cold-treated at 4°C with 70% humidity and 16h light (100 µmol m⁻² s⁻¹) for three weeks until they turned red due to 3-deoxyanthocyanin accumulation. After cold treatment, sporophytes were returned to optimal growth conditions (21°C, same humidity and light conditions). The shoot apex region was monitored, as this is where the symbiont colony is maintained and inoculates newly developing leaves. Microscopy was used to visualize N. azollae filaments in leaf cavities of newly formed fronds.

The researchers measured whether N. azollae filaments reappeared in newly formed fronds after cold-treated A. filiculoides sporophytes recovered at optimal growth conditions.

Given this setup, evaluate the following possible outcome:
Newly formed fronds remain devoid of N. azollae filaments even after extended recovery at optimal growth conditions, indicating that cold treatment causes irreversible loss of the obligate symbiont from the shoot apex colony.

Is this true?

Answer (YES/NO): NO